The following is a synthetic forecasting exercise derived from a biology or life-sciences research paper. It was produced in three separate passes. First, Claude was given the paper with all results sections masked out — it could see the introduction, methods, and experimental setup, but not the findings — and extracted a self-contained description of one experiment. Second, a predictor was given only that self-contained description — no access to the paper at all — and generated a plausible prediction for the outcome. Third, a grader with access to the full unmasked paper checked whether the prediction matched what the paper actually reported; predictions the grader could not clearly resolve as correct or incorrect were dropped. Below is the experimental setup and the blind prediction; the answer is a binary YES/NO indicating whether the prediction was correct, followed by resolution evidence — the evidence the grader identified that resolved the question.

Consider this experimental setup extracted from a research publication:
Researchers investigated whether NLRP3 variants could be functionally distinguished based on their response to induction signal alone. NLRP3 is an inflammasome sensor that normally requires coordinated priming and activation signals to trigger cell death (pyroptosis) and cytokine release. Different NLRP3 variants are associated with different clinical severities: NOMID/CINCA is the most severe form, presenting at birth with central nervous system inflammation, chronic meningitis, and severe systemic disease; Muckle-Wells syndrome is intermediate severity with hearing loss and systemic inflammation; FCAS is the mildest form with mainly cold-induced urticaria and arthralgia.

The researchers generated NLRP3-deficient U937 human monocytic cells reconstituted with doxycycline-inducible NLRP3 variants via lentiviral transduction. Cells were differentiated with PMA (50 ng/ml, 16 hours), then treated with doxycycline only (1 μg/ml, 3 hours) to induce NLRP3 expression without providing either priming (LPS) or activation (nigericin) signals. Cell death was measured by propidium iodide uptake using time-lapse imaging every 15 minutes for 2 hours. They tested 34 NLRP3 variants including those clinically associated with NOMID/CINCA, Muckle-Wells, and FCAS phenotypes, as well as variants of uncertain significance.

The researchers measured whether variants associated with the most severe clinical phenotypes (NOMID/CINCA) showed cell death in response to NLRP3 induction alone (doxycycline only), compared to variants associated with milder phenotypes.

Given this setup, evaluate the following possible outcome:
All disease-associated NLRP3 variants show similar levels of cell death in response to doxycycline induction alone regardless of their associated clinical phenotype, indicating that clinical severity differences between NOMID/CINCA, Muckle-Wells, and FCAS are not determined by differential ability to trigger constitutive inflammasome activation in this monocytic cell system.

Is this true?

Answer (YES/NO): NO